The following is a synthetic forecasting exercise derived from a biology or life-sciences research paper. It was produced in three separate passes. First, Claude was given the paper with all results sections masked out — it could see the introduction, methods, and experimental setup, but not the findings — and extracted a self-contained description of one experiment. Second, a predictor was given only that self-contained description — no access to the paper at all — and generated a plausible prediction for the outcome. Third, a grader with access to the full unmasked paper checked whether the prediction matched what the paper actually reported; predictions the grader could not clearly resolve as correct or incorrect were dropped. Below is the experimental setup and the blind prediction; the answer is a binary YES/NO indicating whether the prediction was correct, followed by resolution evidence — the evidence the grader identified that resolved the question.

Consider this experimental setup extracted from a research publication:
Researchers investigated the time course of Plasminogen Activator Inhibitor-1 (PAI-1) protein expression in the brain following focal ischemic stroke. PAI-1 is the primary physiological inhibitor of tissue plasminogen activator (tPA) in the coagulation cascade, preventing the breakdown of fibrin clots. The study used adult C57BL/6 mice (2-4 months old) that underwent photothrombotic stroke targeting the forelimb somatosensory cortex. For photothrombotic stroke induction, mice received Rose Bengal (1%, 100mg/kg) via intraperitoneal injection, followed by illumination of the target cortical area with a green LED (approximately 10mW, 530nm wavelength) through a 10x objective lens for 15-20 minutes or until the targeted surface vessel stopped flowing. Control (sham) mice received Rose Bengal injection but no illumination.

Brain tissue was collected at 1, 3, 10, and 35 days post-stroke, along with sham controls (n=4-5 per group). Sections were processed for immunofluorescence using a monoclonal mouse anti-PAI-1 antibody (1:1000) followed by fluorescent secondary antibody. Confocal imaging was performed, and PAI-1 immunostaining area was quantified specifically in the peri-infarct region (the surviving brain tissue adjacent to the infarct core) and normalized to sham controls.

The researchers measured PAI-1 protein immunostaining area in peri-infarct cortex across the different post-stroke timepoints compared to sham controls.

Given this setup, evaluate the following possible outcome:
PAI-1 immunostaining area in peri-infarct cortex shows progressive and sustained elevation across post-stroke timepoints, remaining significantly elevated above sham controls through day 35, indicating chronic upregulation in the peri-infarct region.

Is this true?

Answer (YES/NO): NO